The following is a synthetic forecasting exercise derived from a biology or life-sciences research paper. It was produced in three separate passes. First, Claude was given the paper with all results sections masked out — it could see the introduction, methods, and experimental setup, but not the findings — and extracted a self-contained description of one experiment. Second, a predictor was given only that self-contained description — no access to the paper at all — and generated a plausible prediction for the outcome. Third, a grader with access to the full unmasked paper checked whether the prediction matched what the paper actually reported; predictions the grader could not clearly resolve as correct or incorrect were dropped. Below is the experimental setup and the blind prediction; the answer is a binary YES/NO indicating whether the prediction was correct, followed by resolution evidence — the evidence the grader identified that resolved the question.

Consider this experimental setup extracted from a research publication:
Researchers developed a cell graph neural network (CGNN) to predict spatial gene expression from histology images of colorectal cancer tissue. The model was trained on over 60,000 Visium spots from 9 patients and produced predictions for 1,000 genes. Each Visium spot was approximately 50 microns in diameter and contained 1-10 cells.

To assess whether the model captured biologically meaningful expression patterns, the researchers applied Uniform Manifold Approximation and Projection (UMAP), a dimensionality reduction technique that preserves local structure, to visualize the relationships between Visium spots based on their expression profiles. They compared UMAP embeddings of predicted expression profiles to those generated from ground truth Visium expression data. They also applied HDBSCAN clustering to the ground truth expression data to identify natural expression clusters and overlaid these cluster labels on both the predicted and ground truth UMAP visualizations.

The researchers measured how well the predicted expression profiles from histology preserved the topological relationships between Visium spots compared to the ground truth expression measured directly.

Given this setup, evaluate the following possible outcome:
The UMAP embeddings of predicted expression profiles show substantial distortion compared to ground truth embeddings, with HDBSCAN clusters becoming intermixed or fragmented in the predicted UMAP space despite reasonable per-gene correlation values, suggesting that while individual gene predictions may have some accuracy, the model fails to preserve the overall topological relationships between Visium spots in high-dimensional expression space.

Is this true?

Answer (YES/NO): NO